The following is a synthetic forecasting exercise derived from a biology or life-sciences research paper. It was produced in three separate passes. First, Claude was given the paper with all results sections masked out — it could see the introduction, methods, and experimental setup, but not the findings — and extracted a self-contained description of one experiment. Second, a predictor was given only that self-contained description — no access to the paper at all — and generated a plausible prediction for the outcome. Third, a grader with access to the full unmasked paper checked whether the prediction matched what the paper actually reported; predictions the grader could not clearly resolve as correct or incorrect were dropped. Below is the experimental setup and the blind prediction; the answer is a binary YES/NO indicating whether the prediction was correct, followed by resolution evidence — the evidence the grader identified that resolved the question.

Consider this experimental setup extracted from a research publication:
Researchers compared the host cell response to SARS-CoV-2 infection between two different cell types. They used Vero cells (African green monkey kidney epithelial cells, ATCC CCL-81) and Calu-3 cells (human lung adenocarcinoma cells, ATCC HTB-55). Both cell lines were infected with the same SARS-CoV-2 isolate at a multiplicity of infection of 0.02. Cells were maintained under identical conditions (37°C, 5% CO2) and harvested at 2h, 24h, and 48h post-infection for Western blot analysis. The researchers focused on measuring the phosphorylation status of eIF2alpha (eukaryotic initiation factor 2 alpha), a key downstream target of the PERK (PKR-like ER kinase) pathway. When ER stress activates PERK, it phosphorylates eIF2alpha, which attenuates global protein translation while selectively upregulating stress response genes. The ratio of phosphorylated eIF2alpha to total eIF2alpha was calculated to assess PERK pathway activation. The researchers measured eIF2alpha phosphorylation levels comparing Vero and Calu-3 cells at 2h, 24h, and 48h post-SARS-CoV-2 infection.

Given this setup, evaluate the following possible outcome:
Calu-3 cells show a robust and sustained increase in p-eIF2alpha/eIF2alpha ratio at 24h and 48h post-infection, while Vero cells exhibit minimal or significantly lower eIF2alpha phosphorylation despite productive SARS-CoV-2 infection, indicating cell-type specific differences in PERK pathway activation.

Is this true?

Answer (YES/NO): NO